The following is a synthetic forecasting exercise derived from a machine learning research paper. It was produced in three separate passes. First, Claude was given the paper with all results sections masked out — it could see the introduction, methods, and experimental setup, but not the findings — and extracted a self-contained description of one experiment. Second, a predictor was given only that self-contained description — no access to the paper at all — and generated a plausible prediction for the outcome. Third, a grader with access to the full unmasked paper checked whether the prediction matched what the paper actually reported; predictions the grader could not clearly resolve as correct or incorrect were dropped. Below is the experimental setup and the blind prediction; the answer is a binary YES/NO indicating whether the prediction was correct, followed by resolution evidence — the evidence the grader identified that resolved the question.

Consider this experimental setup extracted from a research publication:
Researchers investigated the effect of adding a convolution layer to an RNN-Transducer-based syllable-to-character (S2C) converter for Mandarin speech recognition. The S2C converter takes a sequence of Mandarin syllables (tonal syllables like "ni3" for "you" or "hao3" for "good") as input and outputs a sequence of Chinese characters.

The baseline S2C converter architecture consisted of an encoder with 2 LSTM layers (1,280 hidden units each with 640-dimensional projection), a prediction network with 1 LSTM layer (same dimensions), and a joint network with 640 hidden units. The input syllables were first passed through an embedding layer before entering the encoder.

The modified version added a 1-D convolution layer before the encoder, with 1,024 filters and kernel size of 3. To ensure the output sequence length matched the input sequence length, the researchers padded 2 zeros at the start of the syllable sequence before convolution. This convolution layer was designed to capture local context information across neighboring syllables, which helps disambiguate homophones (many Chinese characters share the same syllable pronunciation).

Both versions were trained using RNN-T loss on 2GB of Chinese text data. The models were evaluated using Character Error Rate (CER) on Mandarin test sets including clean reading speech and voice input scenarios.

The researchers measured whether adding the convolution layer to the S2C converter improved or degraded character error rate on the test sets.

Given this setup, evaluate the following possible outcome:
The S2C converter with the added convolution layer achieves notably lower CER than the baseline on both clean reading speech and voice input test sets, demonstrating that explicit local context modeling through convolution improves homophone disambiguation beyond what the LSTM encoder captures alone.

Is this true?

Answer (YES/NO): YES